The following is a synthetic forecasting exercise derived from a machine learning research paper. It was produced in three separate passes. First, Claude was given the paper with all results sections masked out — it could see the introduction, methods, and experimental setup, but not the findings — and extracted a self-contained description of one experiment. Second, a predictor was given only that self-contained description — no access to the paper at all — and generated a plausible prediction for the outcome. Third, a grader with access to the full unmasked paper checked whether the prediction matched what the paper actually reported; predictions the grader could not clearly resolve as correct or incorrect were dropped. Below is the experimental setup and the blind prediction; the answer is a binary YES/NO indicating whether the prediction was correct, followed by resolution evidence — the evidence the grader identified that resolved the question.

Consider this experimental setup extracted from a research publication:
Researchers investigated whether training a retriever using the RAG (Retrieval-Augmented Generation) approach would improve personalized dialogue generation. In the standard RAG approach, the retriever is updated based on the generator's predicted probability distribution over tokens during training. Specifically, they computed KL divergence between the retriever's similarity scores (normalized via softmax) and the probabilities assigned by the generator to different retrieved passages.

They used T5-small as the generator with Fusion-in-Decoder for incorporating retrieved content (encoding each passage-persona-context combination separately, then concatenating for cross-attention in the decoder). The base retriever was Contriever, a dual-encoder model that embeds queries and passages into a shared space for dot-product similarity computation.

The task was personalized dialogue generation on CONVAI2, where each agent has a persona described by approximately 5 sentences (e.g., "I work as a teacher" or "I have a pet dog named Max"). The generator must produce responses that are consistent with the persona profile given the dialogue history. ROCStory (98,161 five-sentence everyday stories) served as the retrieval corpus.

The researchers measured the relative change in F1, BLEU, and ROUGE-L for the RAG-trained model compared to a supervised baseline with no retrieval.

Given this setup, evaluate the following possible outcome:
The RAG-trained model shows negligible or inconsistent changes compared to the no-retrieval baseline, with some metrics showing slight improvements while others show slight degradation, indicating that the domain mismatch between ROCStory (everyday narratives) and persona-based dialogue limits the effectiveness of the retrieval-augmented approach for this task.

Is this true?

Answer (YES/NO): YES